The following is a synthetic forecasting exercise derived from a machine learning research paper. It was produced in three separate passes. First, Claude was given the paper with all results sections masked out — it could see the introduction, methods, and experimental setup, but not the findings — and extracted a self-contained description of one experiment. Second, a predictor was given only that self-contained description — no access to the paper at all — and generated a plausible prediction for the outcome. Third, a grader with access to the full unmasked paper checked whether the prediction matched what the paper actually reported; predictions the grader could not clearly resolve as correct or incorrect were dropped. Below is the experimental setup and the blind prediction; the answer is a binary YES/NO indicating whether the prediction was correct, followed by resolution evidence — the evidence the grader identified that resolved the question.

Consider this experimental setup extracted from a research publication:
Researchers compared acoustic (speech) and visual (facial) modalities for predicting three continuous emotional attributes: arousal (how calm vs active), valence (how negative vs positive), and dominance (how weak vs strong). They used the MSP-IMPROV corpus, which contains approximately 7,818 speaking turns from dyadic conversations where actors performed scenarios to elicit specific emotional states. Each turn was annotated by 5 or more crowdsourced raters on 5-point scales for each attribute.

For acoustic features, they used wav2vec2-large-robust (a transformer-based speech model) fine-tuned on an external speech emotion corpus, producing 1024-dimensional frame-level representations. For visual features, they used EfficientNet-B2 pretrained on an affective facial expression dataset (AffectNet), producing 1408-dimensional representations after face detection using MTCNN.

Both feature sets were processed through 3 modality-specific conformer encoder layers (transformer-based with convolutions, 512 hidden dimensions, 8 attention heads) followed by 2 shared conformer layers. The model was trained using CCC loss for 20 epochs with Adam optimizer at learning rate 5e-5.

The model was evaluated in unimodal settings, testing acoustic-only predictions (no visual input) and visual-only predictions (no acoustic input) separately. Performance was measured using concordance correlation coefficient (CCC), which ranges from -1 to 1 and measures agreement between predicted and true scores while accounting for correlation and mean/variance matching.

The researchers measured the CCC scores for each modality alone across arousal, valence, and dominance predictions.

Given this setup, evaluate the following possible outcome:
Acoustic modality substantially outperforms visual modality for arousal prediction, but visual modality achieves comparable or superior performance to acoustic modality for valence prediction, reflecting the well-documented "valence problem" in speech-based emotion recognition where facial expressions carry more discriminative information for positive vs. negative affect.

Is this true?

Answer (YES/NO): NO